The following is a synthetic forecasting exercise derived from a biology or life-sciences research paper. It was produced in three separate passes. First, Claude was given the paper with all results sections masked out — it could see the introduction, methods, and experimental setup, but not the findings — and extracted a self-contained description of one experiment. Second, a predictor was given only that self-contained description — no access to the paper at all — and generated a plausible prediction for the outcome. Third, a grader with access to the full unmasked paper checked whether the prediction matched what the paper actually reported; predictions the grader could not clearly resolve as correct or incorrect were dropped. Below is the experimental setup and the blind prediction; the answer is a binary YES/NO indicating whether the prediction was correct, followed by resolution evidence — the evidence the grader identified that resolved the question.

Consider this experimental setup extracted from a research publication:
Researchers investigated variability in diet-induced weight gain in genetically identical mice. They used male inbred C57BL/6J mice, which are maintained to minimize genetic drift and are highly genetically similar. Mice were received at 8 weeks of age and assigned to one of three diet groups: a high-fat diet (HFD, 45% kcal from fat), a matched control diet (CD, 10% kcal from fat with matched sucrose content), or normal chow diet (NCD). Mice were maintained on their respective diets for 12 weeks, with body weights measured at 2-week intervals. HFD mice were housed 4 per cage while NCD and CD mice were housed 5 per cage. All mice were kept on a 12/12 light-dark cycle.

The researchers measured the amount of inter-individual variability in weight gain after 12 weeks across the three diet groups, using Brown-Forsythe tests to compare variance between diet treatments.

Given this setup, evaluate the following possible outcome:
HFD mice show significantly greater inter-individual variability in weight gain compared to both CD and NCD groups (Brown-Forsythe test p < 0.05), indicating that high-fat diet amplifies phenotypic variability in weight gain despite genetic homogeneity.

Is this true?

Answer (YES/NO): YES